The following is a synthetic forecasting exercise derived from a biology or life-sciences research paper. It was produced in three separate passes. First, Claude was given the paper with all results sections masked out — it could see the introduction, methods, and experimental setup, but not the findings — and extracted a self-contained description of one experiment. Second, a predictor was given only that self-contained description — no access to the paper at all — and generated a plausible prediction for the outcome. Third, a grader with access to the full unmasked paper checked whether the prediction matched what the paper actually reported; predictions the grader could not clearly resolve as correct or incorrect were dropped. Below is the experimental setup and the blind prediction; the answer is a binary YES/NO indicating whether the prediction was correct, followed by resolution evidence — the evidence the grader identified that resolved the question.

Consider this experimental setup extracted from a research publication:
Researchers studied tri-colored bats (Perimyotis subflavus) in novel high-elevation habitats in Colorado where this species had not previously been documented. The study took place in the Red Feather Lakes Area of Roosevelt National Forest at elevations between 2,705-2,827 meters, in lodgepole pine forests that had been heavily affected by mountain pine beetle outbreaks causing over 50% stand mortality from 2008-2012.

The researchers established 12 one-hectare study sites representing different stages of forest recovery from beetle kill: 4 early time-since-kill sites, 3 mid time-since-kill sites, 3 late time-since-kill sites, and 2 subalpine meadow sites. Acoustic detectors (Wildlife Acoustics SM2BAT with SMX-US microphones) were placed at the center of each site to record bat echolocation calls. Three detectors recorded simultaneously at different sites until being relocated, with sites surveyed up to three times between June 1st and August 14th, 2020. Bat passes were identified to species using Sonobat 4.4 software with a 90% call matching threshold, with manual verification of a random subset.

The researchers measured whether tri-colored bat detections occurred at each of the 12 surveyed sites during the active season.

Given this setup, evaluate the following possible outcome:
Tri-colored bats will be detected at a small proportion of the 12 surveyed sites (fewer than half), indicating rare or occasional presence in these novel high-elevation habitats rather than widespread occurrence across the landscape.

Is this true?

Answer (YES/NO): NO